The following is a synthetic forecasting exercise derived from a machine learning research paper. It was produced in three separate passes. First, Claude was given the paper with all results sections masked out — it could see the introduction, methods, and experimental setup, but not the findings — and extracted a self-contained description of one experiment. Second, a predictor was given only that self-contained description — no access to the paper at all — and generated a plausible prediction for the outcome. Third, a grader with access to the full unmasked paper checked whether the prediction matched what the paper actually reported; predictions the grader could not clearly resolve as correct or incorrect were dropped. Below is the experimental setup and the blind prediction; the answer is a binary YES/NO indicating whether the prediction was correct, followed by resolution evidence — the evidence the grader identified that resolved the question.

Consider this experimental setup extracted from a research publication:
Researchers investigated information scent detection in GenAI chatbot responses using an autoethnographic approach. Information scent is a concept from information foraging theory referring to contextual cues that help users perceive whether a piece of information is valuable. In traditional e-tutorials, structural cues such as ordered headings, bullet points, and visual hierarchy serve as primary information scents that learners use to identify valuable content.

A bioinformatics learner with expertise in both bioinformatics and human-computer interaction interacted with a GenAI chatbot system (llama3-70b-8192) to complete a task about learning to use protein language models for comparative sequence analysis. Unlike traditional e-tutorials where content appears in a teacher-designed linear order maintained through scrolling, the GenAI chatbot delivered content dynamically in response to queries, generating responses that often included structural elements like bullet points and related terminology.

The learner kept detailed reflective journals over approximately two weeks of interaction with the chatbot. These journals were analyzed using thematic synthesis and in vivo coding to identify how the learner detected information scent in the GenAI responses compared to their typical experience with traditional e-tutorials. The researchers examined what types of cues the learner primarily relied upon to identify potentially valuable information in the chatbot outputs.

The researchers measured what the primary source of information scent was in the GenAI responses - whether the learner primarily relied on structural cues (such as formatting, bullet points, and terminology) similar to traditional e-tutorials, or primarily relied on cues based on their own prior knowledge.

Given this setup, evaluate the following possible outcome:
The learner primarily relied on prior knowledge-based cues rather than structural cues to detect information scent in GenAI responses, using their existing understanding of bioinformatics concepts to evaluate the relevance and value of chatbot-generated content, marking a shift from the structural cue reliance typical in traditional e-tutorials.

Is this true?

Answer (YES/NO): YES